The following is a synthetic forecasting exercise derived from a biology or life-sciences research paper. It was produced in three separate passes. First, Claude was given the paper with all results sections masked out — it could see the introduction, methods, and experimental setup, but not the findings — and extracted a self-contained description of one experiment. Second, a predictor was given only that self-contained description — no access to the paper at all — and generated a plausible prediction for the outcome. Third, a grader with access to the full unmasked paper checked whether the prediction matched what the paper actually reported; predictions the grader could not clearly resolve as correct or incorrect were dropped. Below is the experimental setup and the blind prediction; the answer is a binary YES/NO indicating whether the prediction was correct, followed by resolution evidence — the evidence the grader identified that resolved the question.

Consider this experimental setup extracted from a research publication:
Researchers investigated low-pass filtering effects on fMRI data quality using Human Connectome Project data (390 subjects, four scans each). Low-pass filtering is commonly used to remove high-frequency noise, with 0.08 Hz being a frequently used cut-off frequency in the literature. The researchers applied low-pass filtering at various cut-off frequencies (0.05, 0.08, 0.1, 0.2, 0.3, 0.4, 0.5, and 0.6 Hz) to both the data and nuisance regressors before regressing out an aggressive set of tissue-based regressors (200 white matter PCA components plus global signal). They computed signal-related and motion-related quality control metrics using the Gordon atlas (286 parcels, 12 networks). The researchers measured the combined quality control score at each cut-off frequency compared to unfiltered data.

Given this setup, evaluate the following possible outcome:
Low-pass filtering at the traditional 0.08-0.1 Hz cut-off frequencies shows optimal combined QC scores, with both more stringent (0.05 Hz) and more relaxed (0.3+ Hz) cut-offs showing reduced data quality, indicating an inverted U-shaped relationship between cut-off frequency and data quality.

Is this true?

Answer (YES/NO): NO